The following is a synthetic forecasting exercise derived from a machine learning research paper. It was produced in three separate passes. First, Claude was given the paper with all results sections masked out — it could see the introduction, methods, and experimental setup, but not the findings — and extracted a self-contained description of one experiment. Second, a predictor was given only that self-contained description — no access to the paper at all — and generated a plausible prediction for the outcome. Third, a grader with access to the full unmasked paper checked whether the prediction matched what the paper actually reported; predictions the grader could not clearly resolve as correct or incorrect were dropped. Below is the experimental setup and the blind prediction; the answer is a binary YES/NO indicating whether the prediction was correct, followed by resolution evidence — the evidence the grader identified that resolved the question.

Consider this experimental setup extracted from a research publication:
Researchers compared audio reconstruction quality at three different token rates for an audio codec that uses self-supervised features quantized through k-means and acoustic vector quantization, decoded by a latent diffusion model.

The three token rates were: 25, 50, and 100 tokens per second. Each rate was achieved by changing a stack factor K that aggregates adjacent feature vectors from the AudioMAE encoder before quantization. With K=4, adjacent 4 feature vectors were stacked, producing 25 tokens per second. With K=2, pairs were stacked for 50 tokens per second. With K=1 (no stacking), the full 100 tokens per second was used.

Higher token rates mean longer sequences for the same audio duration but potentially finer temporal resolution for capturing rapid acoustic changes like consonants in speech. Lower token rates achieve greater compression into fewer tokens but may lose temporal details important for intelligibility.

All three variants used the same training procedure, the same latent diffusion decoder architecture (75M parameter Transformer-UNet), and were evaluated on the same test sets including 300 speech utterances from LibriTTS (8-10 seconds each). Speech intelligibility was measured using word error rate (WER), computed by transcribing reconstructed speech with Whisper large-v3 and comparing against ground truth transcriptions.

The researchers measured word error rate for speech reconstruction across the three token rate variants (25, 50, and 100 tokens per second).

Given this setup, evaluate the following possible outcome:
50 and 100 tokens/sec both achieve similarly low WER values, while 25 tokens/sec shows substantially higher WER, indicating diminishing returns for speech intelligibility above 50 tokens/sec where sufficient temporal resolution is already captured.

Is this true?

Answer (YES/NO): YES